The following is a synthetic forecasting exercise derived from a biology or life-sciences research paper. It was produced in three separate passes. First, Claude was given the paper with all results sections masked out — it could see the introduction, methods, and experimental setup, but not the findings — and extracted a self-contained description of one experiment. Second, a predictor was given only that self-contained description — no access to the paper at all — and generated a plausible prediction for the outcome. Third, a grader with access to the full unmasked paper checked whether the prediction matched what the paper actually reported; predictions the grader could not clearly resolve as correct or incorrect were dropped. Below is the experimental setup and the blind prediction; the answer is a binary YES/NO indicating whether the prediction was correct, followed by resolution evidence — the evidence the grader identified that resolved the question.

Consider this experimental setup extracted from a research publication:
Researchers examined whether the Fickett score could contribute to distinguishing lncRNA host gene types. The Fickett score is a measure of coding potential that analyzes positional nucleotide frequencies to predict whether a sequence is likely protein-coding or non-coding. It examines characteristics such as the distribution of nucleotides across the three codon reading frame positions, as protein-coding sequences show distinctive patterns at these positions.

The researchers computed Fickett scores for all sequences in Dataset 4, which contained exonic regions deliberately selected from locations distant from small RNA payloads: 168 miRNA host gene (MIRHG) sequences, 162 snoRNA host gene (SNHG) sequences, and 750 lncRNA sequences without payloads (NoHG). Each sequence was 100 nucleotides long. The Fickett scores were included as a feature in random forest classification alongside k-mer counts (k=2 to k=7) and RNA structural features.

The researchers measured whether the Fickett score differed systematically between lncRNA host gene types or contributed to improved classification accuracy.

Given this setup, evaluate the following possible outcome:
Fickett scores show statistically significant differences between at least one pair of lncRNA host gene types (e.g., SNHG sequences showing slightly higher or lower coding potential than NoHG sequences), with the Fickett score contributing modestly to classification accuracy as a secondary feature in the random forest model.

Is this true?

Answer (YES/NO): NO